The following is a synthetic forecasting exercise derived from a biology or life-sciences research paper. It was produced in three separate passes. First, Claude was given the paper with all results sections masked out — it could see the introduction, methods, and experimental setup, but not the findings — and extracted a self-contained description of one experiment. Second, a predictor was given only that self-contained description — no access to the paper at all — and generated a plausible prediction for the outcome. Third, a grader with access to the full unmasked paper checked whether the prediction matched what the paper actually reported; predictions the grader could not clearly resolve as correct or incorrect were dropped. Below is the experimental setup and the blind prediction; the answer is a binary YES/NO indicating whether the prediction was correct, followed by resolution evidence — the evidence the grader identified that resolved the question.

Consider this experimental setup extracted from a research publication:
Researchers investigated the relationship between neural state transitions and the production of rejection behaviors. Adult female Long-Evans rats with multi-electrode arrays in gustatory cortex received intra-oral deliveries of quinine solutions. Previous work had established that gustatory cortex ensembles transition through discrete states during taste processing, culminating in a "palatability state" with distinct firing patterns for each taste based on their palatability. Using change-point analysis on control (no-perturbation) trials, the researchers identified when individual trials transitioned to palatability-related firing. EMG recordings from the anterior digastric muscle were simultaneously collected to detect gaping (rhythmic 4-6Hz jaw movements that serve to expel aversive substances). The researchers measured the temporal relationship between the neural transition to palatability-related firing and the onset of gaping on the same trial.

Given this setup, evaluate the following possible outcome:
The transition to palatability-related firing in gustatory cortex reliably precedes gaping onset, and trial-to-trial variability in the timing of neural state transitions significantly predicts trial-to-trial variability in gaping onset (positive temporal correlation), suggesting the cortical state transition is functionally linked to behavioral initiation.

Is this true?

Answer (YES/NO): YES